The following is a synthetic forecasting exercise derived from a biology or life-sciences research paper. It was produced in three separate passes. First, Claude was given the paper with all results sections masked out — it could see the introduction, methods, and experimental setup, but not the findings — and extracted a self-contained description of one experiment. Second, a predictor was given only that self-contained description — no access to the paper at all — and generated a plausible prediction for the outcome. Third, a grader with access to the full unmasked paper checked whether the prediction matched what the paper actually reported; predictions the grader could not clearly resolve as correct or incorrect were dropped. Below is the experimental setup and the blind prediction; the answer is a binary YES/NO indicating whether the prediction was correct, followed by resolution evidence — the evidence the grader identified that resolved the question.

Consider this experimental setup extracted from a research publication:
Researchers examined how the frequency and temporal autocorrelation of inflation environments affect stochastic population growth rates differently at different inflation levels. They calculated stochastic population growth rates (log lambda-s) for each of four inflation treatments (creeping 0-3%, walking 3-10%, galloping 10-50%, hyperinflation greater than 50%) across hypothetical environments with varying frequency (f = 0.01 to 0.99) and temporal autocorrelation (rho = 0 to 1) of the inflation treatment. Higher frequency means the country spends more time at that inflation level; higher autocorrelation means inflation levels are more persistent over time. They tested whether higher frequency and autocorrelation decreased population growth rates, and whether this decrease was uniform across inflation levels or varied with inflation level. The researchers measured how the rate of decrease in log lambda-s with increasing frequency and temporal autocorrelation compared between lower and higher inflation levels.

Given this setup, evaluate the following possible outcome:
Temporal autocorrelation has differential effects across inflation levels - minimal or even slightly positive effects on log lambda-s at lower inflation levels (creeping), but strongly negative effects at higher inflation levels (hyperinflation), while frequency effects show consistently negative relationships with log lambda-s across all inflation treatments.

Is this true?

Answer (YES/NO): NO